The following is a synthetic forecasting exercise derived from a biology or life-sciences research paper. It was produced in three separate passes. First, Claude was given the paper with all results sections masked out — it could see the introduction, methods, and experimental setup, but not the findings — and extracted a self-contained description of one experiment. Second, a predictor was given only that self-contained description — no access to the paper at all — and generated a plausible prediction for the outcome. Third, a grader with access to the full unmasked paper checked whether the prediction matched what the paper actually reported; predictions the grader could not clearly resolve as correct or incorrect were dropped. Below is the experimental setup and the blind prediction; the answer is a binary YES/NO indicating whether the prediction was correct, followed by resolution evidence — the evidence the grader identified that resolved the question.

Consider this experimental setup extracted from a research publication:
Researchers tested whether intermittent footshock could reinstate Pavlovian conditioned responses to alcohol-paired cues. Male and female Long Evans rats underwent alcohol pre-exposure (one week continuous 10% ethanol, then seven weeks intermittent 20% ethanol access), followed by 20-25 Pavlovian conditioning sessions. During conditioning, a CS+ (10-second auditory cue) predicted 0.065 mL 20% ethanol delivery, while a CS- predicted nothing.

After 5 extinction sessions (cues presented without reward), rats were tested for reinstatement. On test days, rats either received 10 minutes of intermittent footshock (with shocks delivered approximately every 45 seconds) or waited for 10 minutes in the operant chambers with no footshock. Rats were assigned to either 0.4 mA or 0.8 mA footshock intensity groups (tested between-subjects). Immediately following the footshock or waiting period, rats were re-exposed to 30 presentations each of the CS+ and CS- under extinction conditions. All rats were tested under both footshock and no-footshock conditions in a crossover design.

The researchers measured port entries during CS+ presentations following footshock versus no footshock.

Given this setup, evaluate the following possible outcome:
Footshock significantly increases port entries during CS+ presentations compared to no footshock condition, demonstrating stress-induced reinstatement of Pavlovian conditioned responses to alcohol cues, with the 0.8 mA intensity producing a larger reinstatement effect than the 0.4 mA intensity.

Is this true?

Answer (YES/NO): NO